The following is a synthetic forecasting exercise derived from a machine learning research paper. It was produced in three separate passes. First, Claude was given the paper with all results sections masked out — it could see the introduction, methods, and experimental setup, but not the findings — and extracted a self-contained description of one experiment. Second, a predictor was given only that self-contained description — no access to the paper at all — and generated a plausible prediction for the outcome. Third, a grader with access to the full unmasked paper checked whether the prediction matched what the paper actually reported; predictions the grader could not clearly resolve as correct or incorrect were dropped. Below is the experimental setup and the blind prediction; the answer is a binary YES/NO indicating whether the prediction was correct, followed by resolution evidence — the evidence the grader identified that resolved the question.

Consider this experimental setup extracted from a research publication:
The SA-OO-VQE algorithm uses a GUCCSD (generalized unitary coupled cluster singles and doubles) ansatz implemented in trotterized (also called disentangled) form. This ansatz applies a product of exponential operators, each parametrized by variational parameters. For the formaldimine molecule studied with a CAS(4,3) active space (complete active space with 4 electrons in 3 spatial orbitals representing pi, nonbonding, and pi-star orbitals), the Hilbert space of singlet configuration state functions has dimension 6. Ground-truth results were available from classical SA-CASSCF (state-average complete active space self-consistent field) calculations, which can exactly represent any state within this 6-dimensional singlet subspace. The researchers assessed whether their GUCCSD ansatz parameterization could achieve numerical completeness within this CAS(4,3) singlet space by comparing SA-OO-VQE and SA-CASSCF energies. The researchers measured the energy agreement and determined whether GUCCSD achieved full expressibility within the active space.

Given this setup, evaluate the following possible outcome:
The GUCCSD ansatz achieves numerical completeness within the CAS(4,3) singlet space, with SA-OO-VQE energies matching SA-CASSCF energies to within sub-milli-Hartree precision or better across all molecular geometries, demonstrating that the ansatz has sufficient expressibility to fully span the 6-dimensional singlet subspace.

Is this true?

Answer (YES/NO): YES